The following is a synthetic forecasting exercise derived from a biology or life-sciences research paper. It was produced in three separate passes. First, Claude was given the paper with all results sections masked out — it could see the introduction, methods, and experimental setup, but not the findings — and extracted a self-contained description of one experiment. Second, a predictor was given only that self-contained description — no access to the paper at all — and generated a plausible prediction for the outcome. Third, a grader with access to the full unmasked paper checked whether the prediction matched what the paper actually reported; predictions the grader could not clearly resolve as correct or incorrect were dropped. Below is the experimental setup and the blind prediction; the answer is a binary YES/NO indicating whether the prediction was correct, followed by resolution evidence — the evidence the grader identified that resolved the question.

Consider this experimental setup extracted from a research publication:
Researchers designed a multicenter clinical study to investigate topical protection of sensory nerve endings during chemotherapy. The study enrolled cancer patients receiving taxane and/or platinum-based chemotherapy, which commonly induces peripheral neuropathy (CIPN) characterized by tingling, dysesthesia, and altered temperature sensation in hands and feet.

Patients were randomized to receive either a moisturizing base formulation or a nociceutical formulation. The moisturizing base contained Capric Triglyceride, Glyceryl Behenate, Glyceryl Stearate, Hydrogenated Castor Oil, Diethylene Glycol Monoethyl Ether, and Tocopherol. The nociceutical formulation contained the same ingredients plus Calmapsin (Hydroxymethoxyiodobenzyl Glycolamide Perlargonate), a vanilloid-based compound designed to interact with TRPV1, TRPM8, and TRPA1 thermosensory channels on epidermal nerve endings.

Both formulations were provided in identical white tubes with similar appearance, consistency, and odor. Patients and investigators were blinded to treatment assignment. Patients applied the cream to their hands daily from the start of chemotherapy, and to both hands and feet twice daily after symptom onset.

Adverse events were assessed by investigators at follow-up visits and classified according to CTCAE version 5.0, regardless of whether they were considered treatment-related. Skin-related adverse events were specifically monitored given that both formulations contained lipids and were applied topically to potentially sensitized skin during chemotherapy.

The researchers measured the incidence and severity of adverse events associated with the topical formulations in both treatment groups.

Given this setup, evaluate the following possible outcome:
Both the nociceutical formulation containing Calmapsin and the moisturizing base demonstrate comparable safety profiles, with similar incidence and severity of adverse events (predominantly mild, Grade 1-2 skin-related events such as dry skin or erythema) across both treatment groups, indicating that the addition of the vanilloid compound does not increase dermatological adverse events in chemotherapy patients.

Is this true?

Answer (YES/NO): YES